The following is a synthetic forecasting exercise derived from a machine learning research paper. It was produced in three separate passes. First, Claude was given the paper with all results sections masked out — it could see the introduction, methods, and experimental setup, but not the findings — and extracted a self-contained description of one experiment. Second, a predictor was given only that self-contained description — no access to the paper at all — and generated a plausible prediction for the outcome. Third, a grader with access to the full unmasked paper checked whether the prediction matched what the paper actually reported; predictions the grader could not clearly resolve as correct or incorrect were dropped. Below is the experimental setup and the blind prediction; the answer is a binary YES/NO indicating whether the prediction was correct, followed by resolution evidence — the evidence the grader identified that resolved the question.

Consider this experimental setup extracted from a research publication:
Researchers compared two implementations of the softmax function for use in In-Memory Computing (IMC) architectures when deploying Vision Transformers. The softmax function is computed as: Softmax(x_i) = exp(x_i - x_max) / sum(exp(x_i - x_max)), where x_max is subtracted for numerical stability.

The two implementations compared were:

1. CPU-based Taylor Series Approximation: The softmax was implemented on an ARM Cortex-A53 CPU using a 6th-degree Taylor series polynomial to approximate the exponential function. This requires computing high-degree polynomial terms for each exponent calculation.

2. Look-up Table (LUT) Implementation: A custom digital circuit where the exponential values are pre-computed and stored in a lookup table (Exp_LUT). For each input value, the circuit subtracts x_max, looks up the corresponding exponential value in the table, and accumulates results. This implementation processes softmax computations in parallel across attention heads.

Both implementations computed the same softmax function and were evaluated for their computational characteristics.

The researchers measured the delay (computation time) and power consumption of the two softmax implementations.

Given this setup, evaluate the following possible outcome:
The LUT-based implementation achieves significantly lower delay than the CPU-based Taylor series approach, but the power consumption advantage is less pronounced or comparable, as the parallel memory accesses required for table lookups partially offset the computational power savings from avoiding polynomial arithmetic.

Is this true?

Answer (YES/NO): NO